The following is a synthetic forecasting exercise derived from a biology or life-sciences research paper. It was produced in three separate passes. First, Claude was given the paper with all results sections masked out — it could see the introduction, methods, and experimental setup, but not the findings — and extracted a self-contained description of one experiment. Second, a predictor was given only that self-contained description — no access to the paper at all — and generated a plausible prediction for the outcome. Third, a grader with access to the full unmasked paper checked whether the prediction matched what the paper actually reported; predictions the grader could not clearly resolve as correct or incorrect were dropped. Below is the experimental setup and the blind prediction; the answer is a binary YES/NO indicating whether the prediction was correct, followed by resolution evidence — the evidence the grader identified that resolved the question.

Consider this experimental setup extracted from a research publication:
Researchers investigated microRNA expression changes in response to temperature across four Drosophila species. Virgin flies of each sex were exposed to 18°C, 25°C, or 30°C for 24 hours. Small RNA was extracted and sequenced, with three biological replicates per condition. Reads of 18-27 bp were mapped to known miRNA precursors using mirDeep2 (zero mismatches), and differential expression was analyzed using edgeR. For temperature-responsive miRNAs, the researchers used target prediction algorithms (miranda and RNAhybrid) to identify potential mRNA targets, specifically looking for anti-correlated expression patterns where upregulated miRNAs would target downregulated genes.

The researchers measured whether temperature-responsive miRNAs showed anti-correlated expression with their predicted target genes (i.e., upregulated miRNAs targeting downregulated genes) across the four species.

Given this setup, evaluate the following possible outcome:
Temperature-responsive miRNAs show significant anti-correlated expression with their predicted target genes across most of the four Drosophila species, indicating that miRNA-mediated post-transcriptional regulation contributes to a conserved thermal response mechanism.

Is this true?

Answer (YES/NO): NO